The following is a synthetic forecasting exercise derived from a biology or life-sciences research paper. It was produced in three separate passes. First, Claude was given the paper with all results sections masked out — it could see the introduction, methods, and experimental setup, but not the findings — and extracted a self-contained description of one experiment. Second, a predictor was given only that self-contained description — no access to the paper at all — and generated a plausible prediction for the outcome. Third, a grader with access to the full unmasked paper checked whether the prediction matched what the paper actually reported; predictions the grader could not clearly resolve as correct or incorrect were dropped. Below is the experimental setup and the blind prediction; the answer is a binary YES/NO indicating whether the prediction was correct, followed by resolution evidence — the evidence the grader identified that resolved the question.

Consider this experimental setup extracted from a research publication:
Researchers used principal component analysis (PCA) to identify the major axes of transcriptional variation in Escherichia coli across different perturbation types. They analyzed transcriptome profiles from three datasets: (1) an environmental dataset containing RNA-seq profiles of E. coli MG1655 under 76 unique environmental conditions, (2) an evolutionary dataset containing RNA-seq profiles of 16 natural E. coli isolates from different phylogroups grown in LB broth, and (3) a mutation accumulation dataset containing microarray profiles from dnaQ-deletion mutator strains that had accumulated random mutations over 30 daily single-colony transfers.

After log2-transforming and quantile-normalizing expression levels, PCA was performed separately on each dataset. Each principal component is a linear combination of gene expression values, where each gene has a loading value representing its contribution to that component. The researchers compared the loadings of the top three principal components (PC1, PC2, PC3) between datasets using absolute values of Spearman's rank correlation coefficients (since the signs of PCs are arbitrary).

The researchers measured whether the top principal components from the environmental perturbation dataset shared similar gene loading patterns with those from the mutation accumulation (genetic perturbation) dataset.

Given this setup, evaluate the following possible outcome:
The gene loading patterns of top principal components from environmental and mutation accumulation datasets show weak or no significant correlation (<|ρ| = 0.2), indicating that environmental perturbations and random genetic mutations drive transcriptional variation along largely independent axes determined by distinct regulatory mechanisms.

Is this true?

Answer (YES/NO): NO